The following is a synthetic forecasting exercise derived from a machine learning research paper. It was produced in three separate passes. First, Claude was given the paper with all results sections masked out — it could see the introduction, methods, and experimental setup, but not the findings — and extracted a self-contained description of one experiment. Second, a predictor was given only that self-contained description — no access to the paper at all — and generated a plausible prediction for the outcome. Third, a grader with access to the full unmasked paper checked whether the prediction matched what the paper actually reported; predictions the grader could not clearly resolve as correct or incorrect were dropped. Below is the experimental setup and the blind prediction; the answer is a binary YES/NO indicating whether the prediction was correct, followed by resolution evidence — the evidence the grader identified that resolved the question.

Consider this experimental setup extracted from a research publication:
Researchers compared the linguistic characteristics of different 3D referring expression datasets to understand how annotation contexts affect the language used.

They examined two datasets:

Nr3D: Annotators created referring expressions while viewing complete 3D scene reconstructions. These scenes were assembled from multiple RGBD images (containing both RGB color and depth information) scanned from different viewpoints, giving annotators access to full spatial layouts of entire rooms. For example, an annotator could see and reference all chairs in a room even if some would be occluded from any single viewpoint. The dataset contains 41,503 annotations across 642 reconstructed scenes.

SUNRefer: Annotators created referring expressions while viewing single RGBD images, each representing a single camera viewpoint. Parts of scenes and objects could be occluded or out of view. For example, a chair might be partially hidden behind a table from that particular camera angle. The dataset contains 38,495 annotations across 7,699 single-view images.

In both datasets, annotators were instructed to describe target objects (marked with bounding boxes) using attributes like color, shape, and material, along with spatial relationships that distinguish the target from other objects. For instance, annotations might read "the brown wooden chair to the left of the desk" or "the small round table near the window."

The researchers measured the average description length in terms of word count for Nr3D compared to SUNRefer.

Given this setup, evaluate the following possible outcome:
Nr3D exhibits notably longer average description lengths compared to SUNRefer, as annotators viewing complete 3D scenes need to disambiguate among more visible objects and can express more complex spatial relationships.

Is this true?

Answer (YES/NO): NO